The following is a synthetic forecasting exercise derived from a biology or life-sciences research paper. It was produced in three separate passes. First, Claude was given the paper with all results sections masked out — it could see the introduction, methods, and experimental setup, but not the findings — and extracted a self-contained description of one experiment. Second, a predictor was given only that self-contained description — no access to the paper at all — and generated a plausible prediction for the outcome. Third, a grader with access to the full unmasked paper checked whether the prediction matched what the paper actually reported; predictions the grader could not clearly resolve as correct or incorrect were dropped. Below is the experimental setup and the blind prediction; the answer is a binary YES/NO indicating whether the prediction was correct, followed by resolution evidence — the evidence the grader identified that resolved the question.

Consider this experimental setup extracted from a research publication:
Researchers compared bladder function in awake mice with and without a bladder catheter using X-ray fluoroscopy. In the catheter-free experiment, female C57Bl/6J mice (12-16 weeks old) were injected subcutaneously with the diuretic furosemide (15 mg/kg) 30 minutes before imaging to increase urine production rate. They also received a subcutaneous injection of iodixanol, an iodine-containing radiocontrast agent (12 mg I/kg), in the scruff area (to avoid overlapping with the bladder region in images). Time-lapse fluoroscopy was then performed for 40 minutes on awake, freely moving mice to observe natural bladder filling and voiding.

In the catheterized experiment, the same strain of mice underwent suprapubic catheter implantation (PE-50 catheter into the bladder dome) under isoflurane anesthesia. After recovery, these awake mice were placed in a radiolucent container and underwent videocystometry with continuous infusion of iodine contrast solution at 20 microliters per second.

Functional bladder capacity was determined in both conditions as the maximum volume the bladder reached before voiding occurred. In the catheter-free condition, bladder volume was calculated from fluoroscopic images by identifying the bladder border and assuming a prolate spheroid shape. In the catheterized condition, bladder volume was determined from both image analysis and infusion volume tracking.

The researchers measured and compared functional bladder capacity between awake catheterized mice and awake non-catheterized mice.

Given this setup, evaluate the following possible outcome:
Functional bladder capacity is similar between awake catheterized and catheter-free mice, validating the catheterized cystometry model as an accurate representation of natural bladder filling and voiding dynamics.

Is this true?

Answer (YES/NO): NO